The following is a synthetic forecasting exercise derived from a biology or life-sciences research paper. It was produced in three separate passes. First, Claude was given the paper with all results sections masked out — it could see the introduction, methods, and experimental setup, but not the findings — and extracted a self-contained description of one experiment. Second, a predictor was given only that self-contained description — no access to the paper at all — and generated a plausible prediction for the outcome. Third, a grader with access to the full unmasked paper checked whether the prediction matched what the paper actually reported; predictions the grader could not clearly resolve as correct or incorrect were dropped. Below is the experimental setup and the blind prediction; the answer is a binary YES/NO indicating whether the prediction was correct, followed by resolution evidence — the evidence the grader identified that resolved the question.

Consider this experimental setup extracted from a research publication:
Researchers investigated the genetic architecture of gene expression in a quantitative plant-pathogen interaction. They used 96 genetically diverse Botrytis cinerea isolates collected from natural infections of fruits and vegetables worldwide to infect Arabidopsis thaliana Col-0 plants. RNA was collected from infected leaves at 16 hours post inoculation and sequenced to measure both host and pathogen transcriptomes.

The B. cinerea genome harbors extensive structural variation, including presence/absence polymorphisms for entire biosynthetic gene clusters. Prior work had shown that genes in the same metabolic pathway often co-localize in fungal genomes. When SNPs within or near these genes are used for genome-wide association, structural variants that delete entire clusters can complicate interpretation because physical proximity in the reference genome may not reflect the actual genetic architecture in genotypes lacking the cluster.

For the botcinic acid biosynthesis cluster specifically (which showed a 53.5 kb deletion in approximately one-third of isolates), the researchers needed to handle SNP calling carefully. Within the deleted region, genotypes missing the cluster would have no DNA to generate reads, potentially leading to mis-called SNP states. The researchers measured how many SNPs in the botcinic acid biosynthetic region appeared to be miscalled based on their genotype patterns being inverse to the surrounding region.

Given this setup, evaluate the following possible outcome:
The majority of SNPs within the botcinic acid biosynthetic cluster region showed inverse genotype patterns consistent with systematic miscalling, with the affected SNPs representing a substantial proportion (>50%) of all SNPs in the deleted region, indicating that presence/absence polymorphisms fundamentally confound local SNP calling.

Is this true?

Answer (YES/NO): NO